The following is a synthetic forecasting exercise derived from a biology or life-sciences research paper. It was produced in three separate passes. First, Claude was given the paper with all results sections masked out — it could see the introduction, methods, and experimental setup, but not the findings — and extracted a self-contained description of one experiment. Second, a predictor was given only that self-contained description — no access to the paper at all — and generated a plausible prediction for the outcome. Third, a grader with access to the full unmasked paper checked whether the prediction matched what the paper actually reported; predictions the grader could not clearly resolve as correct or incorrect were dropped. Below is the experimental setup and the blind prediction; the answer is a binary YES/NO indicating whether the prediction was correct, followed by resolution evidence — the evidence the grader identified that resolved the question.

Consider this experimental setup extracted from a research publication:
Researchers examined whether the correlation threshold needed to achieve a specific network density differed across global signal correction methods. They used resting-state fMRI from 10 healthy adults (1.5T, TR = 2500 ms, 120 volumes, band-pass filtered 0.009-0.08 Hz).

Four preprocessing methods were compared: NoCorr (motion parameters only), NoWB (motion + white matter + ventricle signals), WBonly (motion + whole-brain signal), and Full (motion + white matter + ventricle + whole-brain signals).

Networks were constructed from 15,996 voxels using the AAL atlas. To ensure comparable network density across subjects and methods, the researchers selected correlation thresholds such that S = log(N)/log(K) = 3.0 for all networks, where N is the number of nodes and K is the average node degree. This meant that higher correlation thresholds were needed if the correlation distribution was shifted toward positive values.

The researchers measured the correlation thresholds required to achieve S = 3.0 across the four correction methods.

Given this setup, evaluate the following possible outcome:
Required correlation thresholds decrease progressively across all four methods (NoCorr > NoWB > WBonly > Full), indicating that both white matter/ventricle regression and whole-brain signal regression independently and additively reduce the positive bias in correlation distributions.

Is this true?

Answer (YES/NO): NO